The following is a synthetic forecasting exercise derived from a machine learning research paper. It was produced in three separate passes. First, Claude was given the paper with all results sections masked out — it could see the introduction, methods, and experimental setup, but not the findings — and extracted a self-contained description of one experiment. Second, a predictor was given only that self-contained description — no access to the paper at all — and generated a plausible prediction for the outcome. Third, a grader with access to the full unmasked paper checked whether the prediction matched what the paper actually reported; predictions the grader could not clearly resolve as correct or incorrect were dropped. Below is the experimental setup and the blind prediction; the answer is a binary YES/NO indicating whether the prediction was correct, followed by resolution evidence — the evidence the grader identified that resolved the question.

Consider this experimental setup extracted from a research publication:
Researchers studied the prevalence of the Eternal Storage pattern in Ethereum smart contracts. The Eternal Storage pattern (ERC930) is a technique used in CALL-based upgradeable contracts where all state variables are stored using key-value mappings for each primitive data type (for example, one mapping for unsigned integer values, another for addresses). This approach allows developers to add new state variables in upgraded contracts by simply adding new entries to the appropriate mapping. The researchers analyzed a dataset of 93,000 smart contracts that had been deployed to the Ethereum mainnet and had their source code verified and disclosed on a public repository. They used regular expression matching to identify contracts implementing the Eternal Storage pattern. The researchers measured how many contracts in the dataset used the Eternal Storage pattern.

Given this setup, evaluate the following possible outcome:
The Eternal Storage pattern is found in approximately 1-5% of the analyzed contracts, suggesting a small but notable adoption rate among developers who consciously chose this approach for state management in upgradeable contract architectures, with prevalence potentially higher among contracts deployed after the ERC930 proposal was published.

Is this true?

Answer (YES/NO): NO